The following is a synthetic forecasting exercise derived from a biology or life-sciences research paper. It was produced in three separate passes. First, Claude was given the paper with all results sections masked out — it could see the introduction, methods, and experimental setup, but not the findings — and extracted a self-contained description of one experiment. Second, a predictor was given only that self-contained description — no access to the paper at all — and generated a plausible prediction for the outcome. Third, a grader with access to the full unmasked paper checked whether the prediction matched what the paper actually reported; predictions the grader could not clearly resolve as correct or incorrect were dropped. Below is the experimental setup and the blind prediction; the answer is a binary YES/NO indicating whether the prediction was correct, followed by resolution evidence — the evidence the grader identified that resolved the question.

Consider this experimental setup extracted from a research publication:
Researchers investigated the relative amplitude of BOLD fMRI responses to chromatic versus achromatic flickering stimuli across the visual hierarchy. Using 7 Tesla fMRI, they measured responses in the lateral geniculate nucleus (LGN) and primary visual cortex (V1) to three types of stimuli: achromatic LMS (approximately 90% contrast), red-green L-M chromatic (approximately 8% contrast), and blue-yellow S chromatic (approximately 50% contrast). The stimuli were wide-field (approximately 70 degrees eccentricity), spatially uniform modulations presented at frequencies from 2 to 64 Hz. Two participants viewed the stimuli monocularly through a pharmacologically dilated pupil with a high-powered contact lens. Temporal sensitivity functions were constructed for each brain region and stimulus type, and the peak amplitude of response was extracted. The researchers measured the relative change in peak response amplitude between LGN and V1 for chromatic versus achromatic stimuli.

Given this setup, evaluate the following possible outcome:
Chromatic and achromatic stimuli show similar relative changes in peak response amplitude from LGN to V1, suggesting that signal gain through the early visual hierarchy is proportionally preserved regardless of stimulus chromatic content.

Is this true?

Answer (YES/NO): NO